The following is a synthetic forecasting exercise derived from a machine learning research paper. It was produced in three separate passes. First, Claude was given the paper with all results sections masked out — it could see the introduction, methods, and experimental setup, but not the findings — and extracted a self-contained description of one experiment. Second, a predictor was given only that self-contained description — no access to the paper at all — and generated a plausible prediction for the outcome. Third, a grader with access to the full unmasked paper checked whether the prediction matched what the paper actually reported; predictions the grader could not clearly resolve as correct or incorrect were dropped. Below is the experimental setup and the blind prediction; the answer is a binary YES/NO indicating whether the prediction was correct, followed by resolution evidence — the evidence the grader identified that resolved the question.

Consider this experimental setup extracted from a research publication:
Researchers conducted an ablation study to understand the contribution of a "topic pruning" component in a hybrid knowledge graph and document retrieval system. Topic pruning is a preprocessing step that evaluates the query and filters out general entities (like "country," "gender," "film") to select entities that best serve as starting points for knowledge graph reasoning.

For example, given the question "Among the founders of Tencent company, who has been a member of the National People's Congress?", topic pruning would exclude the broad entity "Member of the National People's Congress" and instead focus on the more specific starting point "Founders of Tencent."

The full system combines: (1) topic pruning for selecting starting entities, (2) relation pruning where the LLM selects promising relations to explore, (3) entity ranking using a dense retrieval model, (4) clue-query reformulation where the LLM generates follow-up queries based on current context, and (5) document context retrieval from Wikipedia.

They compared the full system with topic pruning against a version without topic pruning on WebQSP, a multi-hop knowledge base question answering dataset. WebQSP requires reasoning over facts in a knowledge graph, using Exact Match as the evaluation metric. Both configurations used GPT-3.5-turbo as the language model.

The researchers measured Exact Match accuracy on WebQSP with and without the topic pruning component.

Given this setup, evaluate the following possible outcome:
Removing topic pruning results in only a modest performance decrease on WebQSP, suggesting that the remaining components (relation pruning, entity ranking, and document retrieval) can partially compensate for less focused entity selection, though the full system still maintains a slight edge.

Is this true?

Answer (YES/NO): NO